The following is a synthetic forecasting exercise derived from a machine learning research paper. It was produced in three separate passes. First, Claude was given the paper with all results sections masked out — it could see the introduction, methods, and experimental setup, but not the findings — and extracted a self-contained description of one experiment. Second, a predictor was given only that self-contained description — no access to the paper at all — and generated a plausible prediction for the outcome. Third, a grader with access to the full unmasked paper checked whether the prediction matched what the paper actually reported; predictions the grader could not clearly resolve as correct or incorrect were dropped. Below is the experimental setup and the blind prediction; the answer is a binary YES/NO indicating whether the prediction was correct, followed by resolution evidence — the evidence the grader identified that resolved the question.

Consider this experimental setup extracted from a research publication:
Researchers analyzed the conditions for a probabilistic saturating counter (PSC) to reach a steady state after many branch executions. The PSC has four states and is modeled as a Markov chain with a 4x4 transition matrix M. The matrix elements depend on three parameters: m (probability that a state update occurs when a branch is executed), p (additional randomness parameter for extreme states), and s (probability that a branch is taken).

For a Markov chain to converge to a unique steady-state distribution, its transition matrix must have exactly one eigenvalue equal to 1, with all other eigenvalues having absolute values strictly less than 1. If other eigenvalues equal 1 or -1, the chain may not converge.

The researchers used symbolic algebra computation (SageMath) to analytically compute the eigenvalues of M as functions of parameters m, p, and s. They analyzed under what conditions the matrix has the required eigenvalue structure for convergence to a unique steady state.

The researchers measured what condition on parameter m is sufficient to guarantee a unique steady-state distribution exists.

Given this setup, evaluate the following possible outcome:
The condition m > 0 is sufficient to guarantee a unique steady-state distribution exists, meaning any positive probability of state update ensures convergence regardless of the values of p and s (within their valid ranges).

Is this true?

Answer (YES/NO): YES